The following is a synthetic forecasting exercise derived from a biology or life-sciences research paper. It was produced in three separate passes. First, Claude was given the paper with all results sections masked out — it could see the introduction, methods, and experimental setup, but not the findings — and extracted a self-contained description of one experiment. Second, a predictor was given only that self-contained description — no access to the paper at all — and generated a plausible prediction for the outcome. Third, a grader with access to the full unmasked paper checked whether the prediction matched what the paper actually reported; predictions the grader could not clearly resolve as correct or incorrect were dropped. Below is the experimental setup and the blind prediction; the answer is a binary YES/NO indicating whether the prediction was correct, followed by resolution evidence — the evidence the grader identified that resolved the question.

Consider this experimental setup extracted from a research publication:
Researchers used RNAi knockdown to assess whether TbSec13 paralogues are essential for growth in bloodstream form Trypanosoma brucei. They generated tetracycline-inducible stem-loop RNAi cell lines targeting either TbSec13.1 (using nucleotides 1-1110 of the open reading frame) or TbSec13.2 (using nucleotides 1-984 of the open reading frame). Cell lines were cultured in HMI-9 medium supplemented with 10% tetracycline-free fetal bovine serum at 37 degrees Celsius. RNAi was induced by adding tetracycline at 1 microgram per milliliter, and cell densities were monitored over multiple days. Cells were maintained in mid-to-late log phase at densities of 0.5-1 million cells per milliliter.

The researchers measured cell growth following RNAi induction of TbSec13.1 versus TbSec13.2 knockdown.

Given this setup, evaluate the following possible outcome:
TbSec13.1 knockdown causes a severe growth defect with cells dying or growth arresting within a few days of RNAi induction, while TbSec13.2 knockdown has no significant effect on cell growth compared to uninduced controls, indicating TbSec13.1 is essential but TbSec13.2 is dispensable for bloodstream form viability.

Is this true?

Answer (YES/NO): NO